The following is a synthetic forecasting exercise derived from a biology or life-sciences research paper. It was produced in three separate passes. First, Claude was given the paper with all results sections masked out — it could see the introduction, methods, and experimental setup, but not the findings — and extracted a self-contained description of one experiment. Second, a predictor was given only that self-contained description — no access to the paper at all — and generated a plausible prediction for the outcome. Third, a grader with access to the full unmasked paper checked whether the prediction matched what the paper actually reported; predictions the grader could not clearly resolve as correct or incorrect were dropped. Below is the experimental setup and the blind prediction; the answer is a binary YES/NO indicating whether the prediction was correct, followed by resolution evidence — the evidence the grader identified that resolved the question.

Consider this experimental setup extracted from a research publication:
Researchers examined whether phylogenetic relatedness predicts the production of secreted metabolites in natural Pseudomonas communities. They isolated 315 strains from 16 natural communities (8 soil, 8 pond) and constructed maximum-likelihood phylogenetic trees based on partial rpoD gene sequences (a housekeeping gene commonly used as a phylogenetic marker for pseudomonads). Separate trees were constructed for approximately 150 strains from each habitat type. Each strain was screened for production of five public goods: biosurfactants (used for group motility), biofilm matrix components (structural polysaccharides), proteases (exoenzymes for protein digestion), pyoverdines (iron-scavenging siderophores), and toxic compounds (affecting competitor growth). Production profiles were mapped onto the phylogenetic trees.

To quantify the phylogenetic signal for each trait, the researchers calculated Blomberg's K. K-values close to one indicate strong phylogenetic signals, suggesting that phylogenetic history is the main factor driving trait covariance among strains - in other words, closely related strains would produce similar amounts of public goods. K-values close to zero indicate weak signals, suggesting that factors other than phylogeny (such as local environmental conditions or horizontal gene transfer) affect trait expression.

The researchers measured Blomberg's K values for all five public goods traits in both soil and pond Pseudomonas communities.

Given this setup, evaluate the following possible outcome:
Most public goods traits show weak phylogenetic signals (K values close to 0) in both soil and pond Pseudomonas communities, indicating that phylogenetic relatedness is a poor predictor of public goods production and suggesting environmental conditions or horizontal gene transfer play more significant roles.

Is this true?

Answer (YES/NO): NO